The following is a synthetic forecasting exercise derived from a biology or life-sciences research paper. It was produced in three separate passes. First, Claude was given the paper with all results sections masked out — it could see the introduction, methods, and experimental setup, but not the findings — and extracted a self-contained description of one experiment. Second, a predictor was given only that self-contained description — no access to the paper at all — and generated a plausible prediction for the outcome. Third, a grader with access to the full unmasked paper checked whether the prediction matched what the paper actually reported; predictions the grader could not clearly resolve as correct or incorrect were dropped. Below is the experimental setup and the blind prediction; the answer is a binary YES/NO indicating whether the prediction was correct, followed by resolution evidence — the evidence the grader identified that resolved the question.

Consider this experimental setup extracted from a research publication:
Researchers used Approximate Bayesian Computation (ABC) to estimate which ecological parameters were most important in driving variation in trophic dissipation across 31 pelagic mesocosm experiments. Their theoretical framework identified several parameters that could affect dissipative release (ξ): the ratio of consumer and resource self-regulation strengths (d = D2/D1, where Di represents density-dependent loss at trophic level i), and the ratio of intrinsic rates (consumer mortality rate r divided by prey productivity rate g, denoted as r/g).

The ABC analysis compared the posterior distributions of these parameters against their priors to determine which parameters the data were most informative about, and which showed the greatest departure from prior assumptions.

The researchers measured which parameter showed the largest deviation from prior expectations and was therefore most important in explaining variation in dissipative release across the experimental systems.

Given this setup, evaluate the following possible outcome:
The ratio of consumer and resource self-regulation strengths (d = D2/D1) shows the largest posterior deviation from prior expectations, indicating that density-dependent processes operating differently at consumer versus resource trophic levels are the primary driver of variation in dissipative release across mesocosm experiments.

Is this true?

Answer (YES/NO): NO